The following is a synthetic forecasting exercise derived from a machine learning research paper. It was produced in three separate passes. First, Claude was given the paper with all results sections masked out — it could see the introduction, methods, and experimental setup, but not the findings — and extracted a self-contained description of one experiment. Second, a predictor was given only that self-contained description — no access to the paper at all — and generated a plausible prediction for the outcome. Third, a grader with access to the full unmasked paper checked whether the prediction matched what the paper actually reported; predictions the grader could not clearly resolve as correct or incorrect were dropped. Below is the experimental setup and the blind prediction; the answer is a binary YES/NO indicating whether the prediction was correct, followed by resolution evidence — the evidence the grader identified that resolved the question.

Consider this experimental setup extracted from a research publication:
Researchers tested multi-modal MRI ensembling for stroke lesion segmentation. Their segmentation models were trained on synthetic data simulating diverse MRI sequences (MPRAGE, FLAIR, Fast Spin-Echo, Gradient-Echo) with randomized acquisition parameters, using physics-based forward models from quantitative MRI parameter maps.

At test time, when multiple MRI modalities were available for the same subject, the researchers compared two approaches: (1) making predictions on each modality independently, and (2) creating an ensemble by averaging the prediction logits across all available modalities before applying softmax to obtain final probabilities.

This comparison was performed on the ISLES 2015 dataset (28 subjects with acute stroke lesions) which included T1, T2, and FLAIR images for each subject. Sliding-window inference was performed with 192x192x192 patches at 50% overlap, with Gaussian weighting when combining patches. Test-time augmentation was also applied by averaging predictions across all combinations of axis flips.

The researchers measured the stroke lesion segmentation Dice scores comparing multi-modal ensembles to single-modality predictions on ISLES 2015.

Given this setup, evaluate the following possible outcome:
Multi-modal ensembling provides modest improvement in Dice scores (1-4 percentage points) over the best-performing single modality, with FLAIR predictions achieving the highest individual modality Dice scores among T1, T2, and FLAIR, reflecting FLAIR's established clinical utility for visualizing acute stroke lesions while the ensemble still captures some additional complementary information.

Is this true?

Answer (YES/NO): NO